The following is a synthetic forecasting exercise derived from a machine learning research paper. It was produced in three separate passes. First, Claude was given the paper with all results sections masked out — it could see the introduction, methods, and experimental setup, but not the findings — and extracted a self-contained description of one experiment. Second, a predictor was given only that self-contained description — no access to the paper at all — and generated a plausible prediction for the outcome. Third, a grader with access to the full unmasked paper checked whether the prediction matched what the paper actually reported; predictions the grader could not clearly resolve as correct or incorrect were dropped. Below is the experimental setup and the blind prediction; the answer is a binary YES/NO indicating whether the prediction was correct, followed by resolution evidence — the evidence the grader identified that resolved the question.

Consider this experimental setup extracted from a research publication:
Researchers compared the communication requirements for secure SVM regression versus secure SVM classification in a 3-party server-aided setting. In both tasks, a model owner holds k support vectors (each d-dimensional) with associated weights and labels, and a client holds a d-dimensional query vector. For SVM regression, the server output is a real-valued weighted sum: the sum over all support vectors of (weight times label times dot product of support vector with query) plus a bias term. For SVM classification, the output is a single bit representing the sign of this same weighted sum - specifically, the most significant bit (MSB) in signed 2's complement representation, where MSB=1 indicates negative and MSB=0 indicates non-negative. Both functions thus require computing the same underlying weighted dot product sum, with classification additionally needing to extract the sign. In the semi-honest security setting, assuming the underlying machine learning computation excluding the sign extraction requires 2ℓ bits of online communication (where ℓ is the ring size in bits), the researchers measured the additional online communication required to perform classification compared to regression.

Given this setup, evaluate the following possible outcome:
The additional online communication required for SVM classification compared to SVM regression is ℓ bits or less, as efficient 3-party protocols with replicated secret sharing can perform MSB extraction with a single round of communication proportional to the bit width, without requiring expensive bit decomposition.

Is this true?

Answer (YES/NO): NO